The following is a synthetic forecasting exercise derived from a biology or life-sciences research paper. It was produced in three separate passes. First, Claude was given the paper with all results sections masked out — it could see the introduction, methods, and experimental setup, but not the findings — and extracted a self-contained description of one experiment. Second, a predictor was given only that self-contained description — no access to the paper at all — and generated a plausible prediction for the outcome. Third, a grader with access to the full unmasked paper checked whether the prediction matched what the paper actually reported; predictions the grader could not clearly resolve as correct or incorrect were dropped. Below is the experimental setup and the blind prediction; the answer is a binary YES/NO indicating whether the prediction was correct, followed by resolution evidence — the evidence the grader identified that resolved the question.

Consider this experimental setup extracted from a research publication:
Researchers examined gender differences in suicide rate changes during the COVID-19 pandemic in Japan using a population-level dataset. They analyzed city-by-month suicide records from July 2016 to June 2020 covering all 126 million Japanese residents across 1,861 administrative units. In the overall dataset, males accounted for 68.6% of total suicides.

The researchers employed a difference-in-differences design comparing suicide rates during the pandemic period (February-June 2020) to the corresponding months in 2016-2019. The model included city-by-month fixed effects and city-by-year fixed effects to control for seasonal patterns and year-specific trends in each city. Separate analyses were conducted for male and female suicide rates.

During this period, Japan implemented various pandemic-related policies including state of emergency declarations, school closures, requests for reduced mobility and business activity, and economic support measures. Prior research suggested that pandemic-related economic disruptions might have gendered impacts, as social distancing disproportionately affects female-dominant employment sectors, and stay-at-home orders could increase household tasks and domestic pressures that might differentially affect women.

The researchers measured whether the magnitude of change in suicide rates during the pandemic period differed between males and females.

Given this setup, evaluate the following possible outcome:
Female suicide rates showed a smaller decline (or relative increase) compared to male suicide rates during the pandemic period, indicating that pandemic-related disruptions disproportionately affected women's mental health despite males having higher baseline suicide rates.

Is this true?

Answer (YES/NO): YES